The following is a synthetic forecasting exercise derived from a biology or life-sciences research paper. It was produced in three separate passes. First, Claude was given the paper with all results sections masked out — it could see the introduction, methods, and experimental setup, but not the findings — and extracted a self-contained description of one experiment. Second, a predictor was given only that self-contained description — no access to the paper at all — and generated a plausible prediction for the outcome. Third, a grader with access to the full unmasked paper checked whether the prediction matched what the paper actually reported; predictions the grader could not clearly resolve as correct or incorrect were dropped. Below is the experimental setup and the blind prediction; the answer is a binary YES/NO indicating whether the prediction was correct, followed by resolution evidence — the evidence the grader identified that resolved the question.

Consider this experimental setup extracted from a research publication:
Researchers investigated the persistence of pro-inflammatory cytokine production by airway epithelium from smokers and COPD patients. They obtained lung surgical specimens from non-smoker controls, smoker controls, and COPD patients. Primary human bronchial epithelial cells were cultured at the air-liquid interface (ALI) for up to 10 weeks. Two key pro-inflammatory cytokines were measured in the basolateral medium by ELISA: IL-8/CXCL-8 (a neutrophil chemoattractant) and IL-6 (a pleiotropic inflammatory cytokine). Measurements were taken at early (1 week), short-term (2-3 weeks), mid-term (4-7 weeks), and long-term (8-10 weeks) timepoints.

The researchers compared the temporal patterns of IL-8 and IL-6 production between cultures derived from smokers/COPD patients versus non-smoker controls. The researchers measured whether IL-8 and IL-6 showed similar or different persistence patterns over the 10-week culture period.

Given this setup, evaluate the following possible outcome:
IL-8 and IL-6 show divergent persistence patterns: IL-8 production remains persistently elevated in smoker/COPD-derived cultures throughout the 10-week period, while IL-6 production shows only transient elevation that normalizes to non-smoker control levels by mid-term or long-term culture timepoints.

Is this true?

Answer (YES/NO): NO